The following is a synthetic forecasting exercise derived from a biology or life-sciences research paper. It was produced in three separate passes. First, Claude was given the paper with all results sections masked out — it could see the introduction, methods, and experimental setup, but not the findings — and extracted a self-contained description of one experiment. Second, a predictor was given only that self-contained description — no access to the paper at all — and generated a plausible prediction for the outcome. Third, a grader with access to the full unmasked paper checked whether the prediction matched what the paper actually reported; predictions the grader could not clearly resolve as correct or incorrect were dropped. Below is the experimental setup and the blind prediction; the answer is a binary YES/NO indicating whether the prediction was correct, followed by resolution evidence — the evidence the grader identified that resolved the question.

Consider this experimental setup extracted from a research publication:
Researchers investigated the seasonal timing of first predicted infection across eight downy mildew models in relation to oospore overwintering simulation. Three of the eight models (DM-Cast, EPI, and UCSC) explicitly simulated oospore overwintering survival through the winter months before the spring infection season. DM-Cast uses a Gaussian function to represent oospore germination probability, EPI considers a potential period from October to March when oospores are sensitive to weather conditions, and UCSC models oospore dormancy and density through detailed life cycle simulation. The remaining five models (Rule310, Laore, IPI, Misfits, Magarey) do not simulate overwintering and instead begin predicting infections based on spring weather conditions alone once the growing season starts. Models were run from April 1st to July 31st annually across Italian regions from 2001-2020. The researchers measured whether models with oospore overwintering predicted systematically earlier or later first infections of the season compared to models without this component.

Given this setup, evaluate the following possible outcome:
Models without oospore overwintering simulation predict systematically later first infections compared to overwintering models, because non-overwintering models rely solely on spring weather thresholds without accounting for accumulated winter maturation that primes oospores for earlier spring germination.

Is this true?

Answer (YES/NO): NO